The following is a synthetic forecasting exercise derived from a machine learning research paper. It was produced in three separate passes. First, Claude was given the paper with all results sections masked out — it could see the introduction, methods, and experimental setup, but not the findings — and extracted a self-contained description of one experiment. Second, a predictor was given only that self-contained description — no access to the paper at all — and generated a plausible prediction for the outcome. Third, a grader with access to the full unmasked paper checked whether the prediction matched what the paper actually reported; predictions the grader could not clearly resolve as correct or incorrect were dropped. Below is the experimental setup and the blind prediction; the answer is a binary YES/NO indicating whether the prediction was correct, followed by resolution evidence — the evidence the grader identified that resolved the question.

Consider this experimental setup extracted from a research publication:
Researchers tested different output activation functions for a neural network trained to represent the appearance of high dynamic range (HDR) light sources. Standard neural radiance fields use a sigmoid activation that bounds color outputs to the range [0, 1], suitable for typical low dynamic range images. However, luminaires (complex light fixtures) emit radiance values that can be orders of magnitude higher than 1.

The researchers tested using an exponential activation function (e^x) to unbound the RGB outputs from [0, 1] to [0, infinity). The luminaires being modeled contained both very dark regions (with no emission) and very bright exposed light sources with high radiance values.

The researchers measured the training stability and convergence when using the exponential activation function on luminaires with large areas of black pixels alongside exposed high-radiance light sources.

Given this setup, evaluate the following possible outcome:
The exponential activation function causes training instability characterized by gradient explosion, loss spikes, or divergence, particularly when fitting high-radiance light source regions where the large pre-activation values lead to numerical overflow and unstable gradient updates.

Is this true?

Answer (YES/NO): YES